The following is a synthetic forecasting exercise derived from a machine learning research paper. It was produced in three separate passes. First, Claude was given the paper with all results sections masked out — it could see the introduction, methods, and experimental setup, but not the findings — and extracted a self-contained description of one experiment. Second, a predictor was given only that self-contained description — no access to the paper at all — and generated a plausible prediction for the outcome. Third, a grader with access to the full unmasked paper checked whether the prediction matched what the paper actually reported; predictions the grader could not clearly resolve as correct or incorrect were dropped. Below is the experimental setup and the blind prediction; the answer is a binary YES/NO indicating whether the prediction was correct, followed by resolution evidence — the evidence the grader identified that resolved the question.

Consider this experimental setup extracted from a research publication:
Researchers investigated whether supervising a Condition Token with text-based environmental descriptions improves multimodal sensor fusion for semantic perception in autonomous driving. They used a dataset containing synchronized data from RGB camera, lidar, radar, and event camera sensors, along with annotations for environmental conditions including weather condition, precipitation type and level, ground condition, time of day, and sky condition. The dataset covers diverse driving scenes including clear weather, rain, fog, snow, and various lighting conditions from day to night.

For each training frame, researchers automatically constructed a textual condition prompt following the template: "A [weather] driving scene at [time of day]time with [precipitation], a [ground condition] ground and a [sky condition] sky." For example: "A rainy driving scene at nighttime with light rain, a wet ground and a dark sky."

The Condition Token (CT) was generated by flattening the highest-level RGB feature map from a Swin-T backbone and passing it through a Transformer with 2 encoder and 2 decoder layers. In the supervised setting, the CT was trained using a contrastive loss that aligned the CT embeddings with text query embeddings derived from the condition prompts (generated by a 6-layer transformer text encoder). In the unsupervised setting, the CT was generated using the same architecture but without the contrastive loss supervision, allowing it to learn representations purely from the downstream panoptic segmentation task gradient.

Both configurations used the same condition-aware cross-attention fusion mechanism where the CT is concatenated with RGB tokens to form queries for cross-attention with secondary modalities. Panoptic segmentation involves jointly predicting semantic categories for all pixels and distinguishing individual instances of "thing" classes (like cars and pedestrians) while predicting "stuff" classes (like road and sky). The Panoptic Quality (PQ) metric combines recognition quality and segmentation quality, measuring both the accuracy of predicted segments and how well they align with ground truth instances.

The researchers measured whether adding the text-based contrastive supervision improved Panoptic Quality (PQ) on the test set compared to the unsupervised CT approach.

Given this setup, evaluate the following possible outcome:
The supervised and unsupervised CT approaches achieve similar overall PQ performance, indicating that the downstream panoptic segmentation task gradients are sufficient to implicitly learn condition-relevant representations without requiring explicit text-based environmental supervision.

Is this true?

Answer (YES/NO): NO